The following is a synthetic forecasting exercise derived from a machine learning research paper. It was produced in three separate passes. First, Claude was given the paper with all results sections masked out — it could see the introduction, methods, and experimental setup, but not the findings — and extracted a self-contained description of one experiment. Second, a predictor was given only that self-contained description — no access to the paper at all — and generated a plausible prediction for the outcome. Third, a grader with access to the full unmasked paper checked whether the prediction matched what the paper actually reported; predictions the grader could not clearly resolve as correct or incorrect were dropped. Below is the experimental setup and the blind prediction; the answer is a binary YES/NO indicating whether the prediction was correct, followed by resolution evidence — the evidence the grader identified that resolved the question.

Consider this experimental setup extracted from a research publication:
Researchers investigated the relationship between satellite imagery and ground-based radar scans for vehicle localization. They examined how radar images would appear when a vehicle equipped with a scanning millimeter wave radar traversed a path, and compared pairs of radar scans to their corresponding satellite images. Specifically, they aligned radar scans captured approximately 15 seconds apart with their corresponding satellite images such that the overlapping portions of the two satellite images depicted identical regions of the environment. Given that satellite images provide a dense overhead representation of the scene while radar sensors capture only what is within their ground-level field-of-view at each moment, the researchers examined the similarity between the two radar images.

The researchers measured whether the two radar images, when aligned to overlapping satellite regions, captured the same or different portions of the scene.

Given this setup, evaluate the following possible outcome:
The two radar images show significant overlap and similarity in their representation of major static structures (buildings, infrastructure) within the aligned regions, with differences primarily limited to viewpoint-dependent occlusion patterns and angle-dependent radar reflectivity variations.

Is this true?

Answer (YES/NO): NO